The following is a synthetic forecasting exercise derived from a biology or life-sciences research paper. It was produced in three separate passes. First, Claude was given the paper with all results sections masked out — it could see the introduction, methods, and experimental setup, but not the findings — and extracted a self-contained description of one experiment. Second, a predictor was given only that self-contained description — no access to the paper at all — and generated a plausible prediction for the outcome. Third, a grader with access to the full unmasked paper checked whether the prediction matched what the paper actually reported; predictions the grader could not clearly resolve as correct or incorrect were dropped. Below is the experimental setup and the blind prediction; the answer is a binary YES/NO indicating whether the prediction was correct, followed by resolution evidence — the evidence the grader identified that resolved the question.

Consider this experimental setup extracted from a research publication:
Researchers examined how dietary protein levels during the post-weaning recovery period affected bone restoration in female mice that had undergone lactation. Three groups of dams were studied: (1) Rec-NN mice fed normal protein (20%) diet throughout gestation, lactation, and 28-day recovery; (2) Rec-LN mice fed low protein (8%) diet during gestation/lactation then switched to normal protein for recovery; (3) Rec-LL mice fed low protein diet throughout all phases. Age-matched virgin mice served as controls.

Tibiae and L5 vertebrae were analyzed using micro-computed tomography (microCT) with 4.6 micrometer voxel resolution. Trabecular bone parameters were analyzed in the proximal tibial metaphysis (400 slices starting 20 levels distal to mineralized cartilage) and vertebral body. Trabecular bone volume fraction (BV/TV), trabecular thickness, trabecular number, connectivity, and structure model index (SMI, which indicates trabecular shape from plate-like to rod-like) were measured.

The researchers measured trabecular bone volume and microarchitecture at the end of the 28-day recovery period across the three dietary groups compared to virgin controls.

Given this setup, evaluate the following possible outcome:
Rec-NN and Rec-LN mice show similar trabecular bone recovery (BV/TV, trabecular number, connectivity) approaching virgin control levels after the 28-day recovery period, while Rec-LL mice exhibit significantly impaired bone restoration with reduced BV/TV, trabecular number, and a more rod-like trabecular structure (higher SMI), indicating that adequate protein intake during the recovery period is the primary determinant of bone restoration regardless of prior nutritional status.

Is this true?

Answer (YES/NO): NO